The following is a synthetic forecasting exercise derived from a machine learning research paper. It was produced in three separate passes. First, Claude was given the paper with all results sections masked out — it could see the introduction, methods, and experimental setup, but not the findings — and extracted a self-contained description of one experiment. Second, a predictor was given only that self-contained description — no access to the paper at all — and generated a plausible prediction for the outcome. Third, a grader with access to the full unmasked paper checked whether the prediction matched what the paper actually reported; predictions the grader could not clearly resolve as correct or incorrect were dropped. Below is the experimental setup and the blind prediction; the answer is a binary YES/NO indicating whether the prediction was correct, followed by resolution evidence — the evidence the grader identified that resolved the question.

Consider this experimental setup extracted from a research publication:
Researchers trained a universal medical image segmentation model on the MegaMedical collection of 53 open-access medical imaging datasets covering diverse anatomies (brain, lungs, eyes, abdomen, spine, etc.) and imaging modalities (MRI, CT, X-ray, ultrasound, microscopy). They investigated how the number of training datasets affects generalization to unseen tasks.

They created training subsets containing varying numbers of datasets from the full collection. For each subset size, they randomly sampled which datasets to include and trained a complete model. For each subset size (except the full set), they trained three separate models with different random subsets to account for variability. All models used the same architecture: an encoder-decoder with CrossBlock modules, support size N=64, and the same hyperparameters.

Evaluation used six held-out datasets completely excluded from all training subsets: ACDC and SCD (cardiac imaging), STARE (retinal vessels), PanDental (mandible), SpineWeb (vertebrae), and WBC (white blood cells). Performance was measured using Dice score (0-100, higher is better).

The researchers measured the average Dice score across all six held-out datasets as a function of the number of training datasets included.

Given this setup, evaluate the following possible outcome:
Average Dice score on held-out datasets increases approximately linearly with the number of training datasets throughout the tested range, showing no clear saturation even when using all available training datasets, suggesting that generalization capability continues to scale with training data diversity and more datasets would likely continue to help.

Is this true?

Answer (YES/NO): NO